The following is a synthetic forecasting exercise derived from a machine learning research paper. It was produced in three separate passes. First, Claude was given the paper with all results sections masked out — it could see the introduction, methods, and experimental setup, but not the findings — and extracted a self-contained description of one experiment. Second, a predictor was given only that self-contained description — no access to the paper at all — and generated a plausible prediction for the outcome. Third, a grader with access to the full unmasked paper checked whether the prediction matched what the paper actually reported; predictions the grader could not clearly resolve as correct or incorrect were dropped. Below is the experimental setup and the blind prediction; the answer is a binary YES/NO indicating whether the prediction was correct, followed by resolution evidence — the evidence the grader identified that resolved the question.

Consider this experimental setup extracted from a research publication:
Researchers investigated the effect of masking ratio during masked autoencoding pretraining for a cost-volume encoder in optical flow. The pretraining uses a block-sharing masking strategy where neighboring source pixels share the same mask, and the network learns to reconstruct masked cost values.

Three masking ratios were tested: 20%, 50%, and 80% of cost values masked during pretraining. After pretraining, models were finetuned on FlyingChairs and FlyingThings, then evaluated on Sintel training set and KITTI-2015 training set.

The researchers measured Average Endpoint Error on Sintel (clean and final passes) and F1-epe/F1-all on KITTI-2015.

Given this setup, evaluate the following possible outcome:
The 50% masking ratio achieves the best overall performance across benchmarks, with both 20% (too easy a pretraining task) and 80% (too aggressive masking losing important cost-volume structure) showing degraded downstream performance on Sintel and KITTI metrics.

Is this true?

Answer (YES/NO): YES